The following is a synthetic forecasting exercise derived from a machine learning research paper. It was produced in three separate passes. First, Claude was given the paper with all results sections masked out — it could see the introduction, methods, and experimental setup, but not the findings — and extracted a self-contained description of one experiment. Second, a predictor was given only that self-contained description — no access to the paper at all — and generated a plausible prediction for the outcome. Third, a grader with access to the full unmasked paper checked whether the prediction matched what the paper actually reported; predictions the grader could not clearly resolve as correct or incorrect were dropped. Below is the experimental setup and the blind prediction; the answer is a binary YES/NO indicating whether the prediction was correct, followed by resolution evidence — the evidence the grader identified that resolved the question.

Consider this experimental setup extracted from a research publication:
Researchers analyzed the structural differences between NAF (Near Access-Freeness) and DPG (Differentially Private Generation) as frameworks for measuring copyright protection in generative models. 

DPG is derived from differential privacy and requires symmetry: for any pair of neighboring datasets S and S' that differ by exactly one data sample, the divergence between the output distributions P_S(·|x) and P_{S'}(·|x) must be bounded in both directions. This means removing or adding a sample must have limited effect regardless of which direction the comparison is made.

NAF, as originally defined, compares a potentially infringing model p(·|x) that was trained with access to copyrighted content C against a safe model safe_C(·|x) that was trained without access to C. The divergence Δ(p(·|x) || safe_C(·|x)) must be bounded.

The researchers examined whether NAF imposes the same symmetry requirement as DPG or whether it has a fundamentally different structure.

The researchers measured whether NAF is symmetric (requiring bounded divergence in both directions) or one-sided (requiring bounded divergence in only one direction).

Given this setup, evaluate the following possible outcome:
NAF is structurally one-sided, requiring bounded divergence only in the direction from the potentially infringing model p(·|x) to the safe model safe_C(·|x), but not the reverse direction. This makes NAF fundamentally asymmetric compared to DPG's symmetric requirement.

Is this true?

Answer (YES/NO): YES